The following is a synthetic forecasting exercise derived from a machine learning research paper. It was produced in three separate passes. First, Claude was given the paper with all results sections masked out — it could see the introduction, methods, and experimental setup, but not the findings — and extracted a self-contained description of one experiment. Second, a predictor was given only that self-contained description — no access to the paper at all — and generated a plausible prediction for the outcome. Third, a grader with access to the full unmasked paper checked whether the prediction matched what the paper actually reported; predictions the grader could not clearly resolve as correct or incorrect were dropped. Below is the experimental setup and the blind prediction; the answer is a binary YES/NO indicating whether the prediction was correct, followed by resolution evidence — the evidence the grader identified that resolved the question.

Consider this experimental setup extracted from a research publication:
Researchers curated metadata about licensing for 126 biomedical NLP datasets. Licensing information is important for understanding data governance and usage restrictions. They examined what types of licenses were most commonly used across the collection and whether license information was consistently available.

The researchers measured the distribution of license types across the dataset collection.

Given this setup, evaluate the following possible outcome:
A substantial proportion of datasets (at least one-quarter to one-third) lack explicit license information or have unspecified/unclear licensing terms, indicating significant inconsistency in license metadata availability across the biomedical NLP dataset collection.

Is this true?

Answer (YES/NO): YES